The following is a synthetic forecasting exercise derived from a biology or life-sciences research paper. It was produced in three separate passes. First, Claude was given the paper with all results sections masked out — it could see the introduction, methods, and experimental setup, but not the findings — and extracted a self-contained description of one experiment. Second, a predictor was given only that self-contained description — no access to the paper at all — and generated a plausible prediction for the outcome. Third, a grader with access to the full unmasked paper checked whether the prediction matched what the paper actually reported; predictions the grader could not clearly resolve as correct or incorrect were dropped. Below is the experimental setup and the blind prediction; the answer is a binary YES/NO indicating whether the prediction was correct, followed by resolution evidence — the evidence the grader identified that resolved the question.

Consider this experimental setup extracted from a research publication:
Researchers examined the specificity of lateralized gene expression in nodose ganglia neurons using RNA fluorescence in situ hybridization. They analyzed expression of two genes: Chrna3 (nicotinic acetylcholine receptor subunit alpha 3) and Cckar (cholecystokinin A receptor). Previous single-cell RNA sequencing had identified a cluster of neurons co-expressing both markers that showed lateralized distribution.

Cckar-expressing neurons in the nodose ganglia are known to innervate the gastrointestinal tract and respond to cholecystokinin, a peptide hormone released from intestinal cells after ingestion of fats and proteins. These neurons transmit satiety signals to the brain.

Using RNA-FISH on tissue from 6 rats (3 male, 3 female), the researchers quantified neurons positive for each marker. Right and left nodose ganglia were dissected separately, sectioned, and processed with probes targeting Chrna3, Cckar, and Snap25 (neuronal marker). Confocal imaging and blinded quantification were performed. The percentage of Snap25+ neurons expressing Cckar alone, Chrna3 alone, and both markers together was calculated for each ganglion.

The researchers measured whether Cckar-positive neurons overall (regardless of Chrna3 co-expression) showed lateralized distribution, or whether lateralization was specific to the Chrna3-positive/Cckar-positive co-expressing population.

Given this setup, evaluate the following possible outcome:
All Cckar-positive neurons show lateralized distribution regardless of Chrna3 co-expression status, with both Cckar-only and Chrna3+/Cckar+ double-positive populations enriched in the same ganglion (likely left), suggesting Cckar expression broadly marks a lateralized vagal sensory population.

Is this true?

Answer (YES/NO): NO